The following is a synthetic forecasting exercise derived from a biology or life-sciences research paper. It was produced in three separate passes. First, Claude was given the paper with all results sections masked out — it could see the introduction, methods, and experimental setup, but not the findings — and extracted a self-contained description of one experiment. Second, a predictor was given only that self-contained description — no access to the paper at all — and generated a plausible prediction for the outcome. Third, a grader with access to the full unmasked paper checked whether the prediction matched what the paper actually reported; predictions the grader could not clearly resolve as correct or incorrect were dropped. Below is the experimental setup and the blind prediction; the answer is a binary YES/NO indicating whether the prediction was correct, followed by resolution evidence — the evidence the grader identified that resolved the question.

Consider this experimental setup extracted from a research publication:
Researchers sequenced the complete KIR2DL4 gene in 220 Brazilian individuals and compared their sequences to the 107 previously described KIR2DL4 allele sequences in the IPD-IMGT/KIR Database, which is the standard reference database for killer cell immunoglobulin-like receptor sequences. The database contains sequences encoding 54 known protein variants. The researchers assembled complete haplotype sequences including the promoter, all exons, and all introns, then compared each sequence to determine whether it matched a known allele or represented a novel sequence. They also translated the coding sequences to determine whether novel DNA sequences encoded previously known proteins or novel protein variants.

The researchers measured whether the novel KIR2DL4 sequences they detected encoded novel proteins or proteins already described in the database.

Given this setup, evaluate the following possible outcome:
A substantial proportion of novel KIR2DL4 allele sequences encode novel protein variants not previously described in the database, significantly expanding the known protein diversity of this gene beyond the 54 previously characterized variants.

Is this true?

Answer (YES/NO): NO